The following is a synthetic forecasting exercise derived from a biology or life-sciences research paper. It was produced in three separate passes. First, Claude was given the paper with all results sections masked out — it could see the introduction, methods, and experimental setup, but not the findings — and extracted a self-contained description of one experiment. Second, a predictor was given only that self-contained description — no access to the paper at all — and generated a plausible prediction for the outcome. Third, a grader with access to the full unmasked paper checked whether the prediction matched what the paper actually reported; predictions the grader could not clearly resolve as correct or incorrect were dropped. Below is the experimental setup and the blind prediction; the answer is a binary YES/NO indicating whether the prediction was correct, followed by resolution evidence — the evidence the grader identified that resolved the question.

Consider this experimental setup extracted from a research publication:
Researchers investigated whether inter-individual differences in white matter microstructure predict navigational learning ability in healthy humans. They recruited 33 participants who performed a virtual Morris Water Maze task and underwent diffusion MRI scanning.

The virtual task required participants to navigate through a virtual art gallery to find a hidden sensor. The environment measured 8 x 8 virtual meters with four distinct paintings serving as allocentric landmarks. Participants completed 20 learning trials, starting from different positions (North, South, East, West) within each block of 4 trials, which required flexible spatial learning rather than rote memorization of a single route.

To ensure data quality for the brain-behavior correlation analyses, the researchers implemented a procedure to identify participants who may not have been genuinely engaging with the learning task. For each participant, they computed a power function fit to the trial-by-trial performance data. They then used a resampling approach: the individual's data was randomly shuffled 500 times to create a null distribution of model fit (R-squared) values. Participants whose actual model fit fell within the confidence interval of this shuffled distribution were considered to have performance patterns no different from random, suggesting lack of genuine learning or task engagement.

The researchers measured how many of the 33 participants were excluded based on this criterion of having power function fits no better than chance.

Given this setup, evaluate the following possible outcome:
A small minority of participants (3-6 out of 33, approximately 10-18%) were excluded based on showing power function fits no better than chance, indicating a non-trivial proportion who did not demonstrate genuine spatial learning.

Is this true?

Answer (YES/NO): YES